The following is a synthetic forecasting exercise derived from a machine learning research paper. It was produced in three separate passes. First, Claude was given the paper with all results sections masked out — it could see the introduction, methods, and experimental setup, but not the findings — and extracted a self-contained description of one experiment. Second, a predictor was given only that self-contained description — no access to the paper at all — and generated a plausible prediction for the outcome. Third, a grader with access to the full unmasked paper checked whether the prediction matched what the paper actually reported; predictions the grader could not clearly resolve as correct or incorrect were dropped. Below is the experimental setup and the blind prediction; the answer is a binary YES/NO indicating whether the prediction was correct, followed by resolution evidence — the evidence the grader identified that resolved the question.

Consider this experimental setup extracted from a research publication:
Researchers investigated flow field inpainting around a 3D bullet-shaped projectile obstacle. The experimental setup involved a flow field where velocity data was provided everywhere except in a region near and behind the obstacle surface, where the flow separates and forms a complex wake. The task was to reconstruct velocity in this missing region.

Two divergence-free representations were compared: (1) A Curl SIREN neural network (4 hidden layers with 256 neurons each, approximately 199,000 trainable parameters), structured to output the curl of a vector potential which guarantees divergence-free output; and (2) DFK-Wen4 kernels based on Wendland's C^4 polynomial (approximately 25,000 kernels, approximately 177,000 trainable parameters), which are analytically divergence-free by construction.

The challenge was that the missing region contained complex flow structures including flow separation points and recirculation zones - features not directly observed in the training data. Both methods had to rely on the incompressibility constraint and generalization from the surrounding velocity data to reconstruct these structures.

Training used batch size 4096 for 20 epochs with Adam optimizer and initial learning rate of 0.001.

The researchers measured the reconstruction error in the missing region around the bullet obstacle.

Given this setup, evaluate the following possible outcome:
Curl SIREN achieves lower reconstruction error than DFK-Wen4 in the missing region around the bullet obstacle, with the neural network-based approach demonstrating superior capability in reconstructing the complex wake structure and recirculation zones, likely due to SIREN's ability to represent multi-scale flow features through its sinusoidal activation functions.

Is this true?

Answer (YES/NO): NO